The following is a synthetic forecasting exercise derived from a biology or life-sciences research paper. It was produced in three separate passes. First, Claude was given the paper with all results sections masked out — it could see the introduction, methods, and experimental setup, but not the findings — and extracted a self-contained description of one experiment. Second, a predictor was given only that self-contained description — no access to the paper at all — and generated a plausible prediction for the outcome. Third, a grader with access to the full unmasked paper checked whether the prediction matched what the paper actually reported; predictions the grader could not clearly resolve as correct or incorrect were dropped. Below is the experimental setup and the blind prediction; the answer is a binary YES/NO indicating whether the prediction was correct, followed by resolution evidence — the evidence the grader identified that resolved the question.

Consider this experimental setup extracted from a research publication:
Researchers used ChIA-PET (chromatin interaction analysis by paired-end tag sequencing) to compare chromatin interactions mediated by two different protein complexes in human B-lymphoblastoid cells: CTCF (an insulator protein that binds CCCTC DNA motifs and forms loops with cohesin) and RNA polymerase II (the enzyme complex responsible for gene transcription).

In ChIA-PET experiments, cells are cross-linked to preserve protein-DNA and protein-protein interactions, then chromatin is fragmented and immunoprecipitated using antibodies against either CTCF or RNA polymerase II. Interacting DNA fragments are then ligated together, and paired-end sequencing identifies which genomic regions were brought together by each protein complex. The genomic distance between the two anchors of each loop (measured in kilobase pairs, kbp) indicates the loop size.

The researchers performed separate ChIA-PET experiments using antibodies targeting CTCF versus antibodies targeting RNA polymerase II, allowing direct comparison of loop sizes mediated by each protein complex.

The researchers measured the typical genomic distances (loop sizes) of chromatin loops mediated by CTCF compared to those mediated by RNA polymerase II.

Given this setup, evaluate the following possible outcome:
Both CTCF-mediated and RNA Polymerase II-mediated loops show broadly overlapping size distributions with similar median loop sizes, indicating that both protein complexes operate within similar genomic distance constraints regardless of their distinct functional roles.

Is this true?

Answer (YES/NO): NO